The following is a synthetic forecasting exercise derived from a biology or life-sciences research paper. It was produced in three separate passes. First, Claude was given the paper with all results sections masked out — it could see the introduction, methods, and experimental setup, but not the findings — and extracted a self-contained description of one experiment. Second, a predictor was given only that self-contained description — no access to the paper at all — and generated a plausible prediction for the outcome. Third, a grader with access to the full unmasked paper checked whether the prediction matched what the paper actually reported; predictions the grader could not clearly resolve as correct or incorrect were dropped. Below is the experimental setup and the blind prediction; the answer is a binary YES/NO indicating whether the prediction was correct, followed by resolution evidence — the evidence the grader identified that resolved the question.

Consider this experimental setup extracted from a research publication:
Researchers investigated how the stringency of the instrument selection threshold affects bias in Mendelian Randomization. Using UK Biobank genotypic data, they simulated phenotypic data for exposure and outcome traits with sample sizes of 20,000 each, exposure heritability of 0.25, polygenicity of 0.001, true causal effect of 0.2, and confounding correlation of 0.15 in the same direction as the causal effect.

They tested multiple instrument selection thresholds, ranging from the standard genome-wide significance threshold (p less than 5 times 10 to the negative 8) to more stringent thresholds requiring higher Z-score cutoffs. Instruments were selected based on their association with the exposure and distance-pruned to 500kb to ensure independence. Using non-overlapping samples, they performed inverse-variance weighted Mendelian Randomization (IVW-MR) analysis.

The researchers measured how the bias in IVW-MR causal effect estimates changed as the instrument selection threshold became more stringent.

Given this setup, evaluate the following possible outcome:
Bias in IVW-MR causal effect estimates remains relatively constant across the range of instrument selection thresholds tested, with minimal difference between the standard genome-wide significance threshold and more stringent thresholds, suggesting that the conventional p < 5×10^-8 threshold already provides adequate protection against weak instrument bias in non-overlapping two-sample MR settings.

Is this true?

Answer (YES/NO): NO